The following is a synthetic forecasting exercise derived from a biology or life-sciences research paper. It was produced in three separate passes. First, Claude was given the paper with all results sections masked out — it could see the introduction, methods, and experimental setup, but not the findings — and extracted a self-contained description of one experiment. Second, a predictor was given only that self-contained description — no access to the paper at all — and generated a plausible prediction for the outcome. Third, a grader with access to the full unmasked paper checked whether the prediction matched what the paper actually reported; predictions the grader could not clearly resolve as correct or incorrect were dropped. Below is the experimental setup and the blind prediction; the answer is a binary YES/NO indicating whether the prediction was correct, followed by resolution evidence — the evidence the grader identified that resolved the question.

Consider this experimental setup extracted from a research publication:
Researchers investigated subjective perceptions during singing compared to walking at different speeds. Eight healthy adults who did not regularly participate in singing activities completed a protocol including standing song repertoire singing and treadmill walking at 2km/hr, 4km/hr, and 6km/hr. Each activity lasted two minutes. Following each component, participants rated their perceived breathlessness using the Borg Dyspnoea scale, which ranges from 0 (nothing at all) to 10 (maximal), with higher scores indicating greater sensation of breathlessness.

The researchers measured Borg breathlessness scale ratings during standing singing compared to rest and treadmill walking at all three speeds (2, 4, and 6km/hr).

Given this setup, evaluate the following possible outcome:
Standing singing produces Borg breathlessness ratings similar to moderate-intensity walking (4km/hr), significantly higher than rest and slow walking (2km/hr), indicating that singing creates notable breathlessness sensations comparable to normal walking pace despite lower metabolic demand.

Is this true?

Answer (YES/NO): NO